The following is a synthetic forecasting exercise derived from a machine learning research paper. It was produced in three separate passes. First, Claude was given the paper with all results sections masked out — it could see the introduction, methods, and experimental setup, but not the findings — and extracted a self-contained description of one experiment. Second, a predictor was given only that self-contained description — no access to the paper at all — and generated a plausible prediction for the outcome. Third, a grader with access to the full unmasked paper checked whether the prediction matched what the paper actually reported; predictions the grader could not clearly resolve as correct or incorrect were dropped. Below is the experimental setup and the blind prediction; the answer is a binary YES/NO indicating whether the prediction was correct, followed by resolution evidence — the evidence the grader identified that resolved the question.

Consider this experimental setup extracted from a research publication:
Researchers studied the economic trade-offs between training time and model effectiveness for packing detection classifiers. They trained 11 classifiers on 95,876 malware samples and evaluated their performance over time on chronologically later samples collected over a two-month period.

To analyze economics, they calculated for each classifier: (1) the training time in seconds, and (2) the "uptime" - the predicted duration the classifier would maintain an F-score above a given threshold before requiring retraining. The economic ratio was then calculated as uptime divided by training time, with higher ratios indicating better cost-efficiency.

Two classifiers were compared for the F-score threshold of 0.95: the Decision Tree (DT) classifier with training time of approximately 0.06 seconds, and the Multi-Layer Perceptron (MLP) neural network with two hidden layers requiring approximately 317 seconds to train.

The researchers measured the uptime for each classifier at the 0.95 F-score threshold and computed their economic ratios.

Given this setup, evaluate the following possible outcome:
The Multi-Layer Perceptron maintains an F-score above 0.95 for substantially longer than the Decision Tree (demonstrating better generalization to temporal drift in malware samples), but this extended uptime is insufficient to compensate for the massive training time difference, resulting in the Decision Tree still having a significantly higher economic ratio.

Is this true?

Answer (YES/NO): YES